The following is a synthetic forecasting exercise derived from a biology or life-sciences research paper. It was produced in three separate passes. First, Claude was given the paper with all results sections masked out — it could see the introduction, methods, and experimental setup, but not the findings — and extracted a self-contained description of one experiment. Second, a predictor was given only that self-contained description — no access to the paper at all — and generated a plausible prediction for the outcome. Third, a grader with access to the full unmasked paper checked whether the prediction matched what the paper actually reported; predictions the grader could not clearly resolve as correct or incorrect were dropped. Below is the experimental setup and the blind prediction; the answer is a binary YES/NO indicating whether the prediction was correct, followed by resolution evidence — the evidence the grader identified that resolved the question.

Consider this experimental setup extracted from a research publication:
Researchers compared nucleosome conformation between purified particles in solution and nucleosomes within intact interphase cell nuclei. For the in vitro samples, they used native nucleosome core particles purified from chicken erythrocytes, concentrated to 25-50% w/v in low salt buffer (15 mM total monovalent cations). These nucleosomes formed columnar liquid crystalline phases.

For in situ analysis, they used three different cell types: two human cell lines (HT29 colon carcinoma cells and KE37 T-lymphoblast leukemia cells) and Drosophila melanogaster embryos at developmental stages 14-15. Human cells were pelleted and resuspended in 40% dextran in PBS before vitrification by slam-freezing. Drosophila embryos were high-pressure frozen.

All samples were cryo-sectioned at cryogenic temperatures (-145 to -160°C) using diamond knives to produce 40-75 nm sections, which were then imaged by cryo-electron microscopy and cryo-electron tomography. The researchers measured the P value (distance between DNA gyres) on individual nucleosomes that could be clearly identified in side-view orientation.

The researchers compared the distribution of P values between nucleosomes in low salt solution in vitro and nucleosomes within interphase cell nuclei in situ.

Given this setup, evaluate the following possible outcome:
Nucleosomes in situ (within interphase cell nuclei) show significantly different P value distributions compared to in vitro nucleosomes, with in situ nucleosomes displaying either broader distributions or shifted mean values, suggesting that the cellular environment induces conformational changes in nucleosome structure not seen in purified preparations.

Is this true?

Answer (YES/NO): YES